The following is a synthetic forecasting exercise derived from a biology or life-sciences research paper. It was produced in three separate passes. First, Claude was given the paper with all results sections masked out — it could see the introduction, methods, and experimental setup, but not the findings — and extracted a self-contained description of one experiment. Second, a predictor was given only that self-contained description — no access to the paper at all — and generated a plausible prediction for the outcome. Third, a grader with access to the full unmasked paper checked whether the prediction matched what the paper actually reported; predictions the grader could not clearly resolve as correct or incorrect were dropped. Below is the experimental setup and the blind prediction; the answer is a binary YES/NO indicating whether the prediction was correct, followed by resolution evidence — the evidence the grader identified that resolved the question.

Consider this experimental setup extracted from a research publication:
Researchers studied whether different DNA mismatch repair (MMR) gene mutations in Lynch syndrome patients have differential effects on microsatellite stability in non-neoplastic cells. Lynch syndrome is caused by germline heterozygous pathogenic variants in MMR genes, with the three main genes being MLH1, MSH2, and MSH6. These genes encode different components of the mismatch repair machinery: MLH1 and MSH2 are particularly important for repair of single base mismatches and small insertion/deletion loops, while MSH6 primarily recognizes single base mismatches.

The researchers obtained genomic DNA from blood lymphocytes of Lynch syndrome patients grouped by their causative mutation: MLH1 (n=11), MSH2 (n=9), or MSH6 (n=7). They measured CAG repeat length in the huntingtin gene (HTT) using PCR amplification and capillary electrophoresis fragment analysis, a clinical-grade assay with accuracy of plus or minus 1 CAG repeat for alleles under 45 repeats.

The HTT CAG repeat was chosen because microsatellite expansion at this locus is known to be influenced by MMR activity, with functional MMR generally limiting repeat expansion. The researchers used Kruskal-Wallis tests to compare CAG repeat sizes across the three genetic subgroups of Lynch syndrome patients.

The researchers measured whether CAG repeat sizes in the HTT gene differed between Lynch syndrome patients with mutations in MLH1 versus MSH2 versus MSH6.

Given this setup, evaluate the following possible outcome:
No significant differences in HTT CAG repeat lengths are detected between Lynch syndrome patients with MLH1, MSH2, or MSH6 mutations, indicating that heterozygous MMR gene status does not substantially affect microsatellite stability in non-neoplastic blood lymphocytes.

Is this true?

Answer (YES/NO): YES